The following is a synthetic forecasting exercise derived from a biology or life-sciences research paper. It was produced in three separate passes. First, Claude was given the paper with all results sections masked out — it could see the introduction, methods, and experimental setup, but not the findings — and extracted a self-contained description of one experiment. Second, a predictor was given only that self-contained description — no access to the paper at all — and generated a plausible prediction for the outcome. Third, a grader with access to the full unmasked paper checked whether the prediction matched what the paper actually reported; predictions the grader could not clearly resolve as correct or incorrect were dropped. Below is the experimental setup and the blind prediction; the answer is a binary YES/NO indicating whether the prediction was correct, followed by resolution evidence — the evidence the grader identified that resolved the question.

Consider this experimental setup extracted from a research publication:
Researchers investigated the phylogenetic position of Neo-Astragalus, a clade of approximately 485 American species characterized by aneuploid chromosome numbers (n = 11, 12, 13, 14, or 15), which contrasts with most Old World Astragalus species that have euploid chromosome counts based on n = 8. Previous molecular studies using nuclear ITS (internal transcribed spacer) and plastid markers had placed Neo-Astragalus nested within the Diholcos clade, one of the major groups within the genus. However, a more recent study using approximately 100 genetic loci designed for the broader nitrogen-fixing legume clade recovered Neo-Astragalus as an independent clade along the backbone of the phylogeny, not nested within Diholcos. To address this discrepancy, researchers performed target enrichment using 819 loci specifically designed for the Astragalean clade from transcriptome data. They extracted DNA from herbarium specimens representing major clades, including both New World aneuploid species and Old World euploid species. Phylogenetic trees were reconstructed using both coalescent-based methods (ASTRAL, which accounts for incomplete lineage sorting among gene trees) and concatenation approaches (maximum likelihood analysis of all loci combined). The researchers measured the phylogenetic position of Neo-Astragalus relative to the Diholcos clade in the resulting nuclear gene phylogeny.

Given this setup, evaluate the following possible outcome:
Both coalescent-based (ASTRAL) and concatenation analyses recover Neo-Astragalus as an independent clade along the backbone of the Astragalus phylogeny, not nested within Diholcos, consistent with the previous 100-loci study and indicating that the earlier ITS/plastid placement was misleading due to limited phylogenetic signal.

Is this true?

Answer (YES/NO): NO